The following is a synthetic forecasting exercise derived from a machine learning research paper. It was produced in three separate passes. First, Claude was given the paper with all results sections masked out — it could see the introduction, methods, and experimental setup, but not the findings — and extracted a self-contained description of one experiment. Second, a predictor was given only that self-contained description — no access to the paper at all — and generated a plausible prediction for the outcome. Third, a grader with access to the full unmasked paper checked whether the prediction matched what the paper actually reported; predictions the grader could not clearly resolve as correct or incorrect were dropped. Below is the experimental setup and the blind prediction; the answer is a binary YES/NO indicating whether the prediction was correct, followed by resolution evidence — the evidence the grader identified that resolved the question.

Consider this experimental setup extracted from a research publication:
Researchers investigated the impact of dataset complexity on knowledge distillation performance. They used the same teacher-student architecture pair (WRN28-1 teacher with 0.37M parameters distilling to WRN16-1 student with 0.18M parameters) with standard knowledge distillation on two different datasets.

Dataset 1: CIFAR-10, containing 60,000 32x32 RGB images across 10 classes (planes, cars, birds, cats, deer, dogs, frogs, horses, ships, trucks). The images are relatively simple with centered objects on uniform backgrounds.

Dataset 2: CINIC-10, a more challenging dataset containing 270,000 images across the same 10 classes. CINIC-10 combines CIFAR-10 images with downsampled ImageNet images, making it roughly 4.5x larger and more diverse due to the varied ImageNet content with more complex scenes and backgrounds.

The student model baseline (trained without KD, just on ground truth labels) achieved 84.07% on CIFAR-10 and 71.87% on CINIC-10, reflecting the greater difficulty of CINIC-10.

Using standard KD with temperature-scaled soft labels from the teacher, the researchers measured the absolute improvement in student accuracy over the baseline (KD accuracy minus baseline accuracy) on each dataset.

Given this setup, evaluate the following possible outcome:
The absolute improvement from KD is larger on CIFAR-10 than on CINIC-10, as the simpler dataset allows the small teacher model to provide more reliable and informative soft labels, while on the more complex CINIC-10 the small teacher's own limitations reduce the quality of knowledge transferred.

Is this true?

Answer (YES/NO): NO